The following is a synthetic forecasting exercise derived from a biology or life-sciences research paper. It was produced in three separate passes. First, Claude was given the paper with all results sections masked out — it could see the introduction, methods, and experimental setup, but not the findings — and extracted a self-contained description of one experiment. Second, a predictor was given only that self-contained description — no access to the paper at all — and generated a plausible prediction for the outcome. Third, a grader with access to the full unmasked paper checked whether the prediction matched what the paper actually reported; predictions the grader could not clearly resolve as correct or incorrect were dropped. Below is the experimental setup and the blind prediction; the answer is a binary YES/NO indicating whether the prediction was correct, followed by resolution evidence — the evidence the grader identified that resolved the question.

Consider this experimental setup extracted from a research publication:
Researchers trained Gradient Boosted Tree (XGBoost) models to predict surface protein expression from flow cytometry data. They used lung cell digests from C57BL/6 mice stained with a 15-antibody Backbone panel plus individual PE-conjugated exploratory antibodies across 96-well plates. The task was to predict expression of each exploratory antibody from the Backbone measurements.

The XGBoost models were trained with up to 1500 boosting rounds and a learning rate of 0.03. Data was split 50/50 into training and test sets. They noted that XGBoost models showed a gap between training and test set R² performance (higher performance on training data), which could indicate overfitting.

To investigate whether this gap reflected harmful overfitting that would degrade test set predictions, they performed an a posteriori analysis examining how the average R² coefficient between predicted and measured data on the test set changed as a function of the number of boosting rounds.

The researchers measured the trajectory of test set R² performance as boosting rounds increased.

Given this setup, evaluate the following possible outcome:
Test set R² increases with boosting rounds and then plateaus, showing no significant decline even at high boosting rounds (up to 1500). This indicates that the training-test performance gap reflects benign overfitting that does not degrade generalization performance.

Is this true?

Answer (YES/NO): YES